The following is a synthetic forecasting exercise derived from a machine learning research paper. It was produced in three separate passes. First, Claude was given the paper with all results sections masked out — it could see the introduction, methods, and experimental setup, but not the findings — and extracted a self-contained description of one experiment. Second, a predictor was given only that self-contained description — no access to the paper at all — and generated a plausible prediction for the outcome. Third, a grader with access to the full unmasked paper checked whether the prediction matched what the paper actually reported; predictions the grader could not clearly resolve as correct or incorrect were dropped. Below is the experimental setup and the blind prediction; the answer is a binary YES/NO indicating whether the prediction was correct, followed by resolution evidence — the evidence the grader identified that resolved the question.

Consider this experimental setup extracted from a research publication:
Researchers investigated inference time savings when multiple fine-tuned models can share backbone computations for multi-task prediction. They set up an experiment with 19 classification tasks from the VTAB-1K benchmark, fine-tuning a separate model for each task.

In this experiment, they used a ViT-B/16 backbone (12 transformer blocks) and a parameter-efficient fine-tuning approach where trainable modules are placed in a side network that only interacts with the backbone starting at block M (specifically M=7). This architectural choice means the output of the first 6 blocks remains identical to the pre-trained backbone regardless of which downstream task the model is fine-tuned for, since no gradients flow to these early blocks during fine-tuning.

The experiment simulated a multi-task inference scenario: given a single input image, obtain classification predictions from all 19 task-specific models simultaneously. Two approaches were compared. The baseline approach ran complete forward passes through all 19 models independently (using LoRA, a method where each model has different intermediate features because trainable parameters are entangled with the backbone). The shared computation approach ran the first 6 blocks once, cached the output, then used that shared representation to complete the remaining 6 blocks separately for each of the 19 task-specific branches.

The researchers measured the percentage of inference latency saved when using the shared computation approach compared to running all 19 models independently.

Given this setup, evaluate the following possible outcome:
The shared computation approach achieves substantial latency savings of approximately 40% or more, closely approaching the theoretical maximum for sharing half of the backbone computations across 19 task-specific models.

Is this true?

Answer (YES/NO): YES